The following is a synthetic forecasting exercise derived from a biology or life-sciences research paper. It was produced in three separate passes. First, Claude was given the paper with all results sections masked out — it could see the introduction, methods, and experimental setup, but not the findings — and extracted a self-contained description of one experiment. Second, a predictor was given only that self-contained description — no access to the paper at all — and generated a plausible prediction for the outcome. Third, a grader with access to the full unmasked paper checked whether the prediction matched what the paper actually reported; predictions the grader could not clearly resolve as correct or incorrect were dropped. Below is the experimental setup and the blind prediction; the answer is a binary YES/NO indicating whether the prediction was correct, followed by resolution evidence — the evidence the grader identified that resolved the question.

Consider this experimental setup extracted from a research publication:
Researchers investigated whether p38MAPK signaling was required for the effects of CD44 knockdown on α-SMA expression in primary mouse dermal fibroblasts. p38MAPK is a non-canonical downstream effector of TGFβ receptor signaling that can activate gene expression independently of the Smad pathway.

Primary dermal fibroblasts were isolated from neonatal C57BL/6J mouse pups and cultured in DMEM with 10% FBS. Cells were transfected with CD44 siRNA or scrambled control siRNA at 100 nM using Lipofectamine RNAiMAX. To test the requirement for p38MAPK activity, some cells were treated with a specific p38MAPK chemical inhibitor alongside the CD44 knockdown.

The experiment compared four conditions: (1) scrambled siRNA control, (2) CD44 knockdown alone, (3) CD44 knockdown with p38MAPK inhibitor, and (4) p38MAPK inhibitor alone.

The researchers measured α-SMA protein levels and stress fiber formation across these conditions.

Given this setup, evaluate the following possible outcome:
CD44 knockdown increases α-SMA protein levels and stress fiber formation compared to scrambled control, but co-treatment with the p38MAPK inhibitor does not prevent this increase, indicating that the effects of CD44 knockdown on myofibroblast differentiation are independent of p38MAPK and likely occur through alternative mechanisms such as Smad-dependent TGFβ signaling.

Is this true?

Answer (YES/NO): NO